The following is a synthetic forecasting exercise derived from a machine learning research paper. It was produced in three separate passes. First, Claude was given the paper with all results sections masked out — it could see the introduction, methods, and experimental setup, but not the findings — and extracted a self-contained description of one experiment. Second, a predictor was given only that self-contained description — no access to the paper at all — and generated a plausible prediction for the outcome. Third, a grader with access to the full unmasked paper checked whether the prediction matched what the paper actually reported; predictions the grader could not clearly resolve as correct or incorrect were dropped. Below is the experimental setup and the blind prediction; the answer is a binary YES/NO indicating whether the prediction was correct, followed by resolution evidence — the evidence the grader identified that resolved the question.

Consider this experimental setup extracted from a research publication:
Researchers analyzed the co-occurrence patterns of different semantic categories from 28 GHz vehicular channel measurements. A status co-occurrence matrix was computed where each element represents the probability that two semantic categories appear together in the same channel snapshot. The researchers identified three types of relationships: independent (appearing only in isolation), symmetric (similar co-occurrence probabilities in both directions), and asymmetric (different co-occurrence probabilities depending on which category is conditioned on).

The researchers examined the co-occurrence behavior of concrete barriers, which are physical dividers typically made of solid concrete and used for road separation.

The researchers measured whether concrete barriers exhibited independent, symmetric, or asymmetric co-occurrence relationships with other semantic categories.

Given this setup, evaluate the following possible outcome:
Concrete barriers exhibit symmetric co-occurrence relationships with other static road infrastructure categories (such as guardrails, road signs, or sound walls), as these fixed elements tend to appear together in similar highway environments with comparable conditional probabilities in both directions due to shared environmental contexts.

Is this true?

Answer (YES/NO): NO